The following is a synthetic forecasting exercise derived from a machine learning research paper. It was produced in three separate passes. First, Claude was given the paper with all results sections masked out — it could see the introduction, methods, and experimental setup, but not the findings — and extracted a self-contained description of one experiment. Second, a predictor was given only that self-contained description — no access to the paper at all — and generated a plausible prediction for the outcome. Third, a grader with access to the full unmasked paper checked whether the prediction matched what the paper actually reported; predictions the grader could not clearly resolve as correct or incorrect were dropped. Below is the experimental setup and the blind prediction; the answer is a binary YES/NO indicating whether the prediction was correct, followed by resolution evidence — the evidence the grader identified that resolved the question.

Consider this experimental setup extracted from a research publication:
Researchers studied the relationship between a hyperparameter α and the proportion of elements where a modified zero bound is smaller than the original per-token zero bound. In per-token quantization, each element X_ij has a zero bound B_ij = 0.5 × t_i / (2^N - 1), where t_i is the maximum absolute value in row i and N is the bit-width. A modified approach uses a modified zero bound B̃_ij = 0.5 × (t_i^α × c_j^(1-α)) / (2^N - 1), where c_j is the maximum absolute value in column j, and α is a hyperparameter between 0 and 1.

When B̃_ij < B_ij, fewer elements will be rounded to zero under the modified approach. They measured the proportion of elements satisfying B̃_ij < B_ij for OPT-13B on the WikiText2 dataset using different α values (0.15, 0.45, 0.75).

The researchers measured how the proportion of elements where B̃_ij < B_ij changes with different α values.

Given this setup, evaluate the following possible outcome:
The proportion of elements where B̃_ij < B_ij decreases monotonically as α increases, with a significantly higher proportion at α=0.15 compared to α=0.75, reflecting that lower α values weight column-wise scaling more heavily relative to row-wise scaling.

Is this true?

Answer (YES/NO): NO